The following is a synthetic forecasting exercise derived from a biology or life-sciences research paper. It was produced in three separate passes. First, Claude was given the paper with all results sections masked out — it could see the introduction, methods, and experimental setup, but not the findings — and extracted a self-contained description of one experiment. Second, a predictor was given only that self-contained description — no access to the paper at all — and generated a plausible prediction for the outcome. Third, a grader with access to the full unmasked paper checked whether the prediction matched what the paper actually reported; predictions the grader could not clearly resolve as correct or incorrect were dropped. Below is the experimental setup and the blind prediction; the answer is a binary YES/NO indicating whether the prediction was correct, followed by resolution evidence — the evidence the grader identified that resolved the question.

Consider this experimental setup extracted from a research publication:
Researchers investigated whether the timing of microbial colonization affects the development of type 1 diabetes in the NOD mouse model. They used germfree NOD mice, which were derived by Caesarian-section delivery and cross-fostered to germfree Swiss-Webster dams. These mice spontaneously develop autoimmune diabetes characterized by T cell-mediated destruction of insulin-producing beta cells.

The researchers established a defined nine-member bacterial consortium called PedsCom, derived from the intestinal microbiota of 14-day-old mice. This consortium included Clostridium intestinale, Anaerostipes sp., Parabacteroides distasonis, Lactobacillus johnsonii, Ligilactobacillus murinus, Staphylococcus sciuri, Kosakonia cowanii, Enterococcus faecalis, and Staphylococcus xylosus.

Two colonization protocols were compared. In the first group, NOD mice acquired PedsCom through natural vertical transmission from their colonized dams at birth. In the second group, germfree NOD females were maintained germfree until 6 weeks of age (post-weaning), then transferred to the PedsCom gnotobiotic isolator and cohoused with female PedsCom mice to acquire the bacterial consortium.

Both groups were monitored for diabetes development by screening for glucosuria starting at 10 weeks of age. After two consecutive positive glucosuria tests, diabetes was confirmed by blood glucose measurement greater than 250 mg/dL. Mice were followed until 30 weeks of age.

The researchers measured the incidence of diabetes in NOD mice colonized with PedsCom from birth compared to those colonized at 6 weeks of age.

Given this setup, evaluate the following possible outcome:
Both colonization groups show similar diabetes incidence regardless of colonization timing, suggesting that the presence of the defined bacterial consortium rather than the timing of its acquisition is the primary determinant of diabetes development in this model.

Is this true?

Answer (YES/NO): NO